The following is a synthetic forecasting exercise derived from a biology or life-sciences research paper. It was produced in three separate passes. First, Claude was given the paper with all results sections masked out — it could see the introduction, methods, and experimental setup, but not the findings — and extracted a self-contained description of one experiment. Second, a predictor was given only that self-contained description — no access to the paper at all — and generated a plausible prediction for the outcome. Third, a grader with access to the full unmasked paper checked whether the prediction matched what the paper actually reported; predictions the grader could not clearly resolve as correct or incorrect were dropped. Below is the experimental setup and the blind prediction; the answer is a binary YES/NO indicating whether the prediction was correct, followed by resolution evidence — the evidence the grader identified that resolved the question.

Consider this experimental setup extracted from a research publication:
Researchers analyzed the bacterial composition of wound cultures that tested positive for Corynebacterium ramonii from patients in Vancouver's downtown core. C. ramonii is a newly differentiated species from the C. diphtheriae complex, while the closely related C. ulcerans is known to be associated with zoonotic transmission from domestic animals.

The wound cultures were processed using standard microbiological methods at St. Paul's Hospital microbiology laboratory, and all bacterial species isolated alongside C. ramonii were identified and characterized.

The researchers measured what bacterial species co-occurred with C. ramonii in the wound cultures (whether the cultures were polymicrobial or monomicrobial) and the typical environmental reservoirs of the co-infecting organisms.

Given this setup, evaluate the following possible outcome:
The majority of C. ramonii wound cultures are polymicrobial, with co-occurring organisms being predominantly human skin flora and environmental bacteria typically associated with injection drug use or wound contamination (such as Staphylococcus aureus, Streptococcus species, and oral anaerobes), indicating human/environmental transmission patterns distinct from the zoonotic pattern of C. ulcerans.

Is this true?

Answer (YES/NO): YES